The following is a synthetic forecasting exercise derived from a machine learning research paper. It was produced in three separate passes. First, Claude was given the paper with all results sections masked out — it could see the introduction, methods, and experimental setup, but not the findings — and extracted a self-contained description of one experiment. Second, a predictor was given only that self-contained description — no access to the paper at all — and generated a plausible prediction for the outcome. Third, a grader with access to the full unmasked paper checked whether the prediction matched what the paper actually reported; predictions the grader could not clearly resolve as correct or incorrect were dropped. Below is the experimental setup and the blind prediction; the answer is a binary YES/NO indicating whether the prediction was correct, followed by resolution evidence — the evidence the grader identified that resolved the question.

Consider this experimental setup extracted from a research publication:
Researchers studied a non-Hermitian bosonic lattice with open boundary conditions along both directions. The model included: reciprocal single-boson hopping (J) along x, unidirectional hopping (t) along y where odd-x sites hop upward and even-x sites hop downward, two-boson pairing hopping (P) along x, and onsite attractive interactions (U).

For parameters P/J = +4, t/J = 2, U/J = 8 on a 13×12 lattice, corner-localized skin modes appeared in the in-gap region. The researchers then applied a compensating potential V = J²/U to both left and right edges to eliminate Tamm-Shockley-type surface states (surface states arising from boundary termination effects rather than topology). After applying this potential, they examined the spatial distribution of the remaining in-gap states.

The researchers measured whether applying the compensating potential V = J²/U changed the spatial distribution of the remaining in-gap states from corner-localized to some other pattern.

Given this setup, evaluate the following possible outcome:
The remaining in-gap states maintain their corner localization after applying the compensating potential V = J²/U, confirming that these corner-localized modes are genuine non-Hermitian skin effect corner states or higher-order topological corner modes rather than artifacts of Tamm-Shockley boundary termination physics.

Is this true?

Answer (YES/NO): YES